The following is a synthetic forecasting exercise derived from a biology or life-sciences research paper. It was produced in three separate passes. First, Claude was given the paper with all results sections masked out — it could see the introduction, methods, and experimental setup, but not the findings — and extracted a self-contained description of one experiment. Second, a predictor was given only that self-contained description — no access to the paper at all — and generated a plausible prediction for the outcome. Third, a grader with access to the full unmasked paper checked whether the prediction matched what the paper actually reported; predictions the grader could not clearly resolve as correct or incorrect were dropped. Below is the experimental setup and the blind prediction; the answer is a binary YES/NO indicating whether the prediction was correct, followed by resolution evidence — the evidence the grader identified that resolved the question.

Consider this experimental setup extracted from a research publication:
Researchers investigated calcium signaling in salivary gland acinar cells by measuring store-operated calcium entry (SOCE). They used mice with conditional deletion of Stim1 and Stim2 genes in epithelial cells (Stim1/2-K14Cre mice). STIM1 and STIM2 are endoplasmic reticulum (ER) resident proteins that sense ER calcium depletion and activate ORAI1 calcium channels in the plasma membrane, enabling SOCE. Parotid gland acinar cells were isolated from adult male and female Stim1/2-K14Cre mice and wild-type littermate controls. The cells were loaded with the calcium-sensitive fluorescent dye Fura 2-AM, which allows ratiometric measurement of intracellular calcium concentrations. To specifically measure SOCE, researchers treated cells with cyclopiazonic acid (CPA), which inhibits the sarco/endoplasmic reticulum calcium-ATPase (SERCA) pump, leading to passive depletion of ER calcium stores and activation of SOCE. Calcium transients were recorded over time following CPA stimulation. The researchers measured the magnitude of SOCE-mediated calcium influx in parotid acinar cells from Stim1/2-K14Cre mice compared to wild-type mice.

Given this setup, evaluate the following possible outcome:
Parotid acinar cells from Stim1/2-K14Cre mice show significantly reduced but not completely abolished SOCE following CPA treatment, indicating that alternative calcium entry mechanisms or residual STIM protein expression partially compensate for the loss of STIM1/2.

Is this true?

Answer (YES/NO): NO